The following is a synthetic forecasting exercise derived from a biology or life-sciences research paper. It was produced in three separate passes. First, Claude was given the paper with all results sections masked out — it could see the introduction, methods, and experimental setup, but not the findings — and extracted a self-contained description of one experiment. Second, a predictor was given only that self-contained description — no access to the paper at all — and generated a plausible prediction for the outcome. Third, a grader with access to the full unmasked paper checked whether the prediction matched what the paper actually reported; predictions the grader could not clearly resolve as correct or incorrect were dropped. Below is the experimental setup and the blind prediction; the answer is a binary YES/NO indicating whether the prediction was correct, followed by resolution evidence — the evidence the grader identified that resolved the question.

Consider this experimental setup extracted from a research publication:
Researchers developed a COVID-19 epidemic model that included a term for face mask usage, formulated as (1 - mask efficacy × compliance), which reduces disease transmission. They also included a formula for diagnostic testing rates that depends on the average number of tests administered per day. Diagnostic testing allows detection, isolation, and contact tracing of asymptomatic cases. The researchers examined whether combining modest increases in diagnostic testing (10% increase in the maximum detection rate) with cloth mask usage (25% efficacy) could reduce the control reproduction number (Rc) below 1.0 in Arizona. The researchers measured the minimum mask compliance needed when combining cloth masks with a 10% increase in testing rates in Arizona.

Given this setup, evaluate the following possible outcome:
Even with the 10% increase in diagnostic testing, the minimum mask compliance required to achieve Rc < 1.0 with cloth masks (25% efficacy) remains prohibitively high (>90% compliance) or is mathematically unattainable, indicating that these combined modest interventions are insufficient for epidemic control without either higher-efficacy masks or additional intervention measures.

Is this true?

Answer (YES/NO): NO